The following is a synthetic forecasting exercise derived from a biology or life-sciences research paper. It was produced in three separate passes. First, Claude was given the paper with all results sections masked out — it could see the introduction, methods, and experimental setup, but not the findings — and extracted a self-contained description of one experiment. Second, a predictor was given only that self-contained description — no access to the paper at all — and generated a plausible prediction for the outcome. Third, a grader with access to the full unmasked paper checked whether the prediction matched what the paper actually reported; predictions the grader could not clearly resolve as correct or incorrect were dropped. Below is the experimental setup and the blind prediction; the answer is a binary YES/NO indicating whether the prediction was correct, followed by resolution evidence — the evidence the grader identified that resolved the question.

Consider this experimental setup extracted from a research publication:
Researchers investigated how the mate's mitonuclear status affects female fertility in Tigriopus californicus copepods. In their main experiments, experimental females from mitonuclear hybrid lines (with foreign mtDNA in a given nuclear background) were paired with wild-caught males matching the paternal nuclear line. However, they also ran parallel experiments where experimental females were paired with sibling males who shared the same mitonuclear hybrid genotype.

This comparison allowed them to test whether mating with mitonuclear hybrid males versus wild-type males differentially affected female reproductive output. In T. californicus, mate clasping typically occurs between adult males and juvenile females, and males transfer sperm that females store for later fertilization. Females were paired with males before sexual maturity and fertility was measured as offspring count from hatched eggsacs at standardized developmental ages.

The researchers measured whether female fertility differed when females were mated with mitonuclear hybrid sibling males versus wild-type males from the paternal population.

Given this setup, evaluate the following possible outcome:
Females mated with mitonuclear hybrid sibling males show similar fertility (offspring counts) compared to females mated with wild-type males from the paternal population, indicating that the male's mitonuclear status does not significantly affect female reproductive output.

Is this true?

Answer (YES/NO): NO